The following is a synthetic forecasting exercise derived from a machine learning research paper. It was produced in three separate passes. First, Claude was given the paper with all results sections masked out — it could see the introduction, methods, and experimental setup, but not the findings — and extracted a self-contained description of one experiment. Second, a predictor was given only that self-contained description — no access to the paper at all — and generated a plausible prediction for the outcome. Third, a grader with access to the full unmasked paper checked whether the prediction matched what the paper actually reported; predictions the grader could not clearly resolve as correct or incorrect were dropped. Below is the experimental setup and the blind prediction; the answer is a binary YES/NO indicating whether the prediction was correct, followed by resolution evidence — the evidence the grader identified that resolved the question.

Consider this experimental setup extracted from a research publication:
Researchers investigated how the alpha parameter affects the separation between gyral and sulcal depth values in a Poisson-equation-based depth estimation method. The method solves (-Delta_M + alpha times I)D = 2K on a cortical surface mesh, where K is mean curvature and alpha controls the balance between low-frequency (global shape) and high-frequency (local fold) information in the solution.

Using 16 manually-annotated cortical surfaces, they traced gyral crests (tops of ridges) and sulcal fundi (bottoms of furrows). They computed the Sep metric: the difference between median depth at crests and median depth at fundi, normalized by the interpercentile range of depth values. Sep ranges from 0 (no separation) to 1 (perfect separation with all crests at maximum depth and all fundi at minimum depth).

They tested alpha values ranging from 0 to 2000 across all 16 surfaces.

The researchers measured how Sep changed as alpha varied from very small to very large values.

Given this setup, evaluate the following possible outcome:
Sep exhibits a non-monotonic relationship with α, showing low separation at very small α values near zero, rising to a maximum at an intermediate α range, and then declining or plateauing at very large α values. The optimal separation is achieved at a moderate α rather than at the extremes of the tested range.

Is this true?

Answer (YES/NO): NO